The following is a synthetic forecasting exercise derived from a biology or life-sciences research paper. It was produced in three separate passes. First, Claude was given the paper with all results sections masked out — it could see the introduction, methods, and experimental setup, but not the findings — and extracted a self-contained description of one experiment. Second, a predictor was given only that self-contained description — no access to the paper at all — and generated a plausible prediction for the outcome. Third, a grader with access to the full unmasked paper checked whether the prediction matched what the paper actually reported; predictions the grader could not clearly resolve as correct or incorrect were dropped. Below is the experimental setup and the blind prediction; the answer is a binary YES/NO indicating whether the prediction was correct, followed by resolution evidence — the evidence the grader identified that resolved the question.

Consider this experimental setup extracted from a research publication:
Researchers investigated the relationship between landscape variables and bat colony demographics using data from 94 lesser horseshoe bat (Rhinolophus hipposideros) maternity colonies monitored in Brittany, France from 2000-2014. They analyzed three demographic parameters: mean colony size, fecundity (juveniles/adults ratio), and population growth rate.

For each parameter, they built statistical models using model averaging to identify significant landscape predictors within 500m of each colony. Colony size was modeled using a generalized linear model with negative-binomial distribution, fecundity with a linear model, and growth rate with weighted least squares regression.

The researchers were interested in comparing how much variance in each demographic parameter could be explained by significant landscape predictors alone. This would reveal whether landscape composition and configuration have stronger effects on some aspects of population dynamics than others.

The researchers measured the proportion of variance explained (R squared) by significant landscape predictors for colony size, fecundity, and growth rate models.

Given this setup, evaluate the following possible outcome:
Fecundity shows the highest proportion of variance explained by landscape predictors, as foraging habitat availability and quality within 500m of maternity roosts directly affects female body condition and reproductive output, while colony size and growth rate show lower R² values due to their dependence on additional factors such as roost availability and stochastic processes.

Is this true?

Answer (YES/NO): NO